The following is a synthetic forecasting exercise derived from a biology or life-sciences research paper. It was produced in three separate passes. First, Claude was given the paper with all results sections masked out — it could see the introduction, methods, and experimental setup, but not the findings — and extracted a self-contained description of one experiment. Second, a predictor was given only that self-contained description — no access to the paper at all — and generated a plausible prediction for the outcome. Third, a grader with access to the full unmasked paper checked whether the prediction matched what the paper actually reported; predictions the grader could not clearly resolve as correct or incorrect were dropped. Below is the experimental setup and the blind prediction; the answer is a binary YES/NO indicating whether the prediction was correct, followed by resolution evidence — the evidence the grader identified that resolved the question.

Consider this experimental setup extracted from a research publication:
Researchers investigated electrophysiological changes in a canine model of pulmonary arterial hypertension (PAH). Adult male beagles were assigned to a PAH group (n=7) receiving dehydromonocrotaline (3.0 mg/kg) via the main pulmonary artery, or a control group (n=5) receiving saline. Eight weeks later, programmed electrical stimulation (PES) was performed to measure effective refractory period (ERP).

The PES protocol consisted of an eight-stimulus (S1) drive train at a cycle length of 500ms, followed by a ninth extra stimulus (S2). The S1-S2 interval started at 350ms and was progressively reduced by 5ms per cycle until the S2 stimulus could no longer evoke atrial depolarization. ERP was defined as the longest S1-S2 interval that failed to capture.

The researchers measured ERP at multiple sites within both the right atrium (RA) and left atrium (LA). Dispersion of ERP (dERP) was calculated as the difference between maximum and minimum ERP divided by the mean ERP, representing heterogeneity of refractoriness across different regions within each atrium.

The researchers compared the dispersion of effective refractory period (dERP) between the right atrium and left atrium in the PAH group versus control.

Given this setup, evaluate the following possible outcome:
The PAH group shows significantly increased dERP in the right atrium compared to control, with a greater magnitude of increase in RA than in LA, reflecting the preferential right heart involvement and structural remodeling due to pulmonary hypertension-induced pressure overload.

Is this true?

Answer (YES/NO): YES